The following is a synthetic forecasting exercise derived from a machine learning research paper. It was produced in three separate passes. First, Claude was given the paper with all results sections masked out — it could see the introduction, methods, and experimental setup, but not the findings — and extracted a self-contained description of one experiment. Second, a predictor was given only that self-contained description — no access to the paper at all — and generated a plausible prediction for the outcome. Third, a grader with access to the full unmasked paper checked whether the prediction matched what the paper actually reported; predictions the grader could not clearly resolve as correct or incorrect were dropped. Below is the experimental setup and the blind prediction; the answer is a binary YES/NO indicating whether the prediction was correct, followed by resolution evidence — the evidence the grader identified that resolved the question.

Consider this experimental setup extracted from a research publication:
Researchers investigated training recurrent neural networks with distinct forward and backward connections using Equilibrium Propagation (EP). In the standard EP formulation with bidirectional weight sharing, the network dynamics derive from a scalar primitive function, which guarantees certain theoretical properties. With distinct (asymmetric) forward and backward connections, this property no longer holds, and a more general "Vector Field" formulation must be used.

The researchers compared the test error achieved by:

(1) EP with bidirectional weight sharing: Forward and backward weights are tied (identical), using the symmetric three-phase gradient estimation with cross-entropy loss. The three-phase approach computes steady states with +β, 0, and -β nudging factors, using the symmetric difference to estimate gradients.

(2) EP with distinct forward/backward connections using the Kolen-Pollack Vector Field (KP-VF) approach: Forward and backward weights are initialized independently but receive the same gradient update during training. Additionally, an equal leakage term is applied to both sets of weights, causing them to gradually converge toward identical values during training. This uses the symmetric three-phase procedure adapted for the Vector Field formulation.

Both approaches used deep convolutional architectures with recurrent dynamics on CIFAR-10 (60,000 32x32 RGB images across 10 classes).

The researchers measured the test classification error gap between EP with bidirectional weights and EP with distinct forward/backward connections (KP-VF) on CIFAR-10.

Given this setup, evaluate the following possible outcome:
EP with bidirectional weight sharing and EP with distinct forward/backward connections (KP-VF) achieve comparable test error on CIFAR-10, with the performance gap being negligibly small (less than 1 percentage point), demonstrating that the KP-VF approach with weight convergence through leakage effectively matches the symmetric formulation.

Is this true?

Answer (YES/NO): NO